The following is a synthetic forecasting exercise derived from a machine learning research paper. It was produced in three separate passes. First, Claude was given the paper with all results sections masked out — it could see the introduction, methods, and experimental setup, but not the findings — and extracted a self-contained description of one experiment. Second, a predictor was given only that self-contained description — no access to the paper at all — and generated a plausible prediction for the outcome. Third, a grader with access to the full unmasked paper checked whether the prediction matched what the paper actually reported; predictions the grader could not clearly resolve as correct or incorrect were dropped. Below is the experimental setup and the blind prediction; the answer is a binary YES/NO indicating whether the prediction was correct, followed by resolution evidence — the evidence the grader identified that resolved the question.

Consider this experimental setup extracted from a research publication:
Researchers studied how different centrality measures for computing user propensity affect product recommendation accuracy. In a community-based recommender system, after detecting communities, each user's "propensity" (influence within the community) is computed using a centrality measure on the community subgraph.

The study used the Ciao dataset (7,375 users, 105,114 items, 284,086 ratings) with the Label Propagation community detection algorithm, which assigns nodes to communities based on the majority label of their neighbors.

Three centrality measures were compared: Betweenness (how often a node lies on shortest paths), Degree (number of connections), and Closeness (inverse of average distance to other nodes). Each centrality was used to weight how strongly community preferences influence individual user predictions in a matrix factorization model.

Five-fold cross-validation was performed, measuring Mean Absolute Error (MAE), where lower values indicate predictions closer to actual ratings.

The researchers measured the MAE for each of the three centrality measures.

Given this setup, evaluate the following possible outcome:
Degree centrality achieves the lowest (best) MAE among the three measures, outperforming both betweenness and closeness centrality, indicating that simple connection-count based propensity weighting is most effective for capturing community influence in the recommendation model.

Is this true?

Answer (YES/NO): NO